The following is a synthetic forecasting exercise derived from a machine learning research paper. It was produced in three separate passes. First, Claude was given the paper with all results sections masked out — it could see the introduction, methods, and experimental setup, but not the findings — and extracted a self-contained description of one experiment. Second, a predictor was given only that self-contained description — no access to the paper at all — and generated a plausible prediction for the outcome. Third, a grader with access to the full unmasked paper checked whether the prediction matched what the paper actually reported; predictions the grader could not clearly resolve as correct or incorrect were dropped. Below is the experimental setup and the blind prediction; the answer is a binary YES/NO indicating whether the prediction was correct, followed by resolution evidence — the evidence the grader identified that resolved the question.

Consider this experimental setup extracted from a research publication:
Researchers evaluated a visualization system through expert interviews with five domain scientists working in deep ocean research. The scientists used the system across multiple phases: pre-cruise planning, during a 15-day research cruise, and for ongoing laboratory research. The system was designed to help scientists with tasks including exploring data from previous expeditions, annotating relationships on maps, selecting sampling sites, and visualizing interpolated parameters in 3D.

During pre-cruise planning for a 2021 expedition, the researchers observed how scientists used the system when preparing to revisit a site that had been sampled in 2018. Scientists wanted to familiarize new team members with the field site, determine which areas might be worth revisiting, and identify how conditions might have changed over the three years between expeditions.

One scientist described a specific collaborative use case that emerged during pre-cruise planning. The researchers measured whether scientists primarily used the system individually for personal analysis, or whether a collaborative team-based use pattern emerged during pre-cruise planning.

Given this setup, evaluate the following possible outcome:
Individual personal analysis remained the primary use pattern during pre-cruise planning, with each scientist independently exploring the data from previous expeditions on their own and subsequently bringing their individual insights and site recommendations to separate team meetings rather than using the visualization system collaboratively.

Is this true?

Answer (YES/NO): NO